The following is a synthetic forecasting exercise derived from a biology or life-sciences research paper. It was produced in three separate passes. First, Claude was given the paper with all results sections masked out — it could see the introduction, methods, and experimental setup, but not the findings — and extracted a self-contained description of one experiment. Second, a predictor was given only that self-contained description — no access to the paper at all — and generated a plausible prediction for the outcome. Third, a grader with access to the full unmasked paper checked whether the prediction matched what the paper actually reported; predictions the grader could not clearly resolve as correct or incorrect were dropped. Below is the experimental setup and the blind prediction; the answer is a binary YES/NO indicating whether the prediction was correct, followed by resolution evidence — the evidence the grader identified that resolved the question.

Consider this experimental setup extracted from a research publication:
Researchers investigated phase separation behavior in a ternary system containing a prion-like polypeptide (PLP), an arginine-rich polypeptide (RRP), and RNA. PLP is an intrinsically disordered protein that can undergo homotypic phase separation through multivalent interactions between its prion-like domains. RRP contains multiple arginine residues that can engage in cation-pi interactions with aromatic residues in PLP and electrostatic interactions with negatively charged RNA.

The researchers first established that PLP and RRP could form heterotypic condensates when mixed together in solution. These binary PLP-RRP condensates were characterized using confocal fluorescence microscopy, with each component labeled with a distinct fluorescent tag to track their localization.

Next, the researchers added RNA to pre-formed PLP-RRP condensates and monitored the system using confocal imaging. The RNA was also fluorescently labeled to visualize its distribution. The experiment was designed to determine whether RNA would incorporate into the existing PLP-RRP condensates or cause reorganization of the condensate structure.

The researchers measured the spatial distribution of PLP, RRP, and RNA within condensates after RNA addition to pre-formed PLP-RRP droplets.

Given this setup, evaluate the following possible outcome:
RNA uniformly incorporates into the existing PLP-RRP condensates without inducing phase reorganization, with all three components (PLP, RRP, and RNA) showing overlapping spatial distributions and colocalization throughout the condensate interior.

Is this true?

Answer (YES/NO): NO